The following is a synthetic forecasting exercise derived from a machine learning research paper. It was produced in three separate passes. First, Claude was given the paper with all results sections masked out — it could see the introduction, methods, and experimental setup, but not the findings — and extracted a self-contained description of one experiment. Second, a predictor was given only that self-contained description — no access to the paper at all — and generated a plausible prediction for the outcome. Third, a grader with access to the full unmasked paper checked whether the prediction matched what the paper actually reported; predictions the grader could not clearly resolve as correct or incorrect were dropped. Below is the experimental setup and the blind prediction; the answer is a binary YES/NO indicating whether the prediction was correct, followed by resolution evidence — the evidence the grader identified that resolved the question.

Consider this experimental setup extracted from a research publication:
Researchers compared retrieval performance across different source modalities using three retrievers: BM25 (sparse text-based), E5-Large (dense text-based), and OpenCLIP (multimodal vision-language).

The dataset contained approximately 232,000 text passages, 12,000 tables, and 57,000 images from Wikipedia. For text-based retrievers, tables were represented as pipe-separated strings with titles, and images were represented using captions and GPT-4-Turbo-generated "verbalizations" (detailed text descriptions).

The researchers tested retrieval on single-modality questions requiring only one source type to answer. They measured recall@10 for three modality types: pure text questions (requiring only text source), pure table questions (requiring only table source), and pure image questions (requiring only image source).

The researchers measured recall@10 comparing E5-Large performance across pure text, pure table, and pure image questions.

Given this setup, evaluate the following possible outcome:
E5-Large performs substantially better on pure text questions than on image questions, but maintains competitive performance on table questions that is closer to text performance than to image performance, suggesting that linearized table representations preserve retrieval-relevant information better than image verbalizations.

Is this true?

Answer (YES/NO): YES